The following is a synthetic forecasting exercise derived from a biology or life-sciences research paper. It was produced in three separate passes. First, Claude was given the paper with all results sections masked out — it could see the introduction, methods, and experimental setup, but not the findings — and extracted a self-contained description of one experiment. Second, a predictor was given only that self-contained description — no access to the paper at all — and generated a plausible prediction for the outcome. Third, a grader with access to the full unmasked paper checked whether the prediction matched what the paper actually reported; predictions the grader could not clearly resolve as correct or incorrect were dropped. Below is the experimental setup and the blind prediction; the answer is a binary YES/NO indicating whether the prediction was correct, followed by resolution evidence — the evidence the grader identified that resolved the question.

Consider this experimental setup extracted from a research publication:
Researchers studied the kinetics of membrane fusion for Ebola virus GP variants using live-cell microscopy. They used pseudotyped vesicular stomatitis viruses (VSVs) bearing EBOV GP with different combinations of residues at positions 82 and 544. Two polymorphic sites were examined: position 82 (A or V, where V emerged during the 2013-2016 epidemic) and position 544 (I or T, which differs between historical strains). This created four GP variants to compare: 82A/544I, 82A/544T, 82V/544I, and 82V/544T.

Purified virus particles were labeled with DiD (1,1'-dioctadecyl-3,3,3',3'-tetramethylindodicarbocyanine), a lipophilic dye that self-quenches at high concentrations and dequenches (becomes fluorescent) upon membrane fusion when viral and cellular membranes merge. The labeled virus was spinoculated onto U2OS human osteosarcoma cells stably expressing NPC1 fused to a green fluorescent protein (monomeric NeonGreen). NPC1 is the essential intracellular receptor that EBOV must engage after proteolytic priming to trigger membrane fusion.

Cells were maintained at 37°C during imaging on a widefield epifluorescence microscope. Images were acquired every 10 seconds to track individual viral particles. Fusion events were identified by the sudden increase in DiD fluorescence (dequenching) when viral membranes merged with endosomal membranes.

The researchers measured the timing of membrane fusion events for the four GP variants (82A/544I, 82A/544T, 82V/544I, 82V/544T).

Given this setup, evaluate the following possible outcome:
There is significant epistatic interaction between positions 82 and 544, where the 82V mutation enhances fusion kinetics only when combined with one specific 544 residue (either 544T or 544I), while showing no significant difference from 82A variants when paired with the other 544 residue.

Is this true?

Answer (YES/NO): NO